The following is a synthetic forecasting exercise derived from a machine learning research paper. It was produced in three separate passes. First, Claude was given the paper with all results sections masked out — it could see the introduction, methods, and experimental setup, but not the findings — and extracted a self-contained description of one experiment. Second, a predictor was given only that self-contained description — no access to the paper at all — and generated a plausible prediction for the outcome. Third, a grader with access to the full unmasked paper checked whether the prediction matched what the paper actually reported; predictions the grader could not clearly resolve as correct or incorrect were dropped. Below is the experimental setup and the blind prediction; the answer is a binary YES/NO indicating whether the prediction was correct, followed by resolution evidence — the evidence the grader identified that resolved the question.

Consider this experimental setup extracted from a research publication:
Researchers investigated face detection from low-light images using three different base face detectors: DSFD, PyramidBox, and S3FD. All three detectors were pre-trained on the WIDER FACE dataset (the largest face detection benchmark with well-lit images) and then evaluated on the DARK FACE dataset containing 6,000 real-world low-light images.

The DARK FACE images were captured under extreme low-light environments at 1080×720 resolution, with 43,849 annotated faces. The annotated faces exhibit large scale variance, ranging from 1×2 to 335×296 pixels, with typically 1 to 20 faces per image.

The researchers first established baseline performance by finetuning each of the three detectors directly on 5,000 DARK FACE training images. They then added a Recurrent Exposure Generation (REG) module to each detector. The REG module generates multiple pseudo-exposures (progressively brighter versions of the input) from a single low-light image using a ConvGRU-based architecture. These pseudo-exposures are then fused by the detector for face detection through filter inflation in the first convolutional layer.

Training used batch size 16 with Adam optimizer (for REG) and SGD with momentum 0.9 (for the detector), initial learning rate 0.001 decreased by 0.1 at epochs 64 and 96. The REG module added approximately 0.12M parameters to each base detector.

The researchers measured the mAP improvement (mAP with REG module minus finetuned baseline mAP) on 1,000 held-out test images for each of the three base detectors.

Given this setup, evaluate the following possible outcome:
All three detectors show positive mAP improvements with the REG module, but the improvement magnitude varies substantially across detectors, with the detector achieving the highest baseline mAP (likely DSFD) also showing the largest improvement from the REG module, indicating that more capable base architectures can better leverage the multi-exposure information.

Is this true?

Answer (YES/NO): NO